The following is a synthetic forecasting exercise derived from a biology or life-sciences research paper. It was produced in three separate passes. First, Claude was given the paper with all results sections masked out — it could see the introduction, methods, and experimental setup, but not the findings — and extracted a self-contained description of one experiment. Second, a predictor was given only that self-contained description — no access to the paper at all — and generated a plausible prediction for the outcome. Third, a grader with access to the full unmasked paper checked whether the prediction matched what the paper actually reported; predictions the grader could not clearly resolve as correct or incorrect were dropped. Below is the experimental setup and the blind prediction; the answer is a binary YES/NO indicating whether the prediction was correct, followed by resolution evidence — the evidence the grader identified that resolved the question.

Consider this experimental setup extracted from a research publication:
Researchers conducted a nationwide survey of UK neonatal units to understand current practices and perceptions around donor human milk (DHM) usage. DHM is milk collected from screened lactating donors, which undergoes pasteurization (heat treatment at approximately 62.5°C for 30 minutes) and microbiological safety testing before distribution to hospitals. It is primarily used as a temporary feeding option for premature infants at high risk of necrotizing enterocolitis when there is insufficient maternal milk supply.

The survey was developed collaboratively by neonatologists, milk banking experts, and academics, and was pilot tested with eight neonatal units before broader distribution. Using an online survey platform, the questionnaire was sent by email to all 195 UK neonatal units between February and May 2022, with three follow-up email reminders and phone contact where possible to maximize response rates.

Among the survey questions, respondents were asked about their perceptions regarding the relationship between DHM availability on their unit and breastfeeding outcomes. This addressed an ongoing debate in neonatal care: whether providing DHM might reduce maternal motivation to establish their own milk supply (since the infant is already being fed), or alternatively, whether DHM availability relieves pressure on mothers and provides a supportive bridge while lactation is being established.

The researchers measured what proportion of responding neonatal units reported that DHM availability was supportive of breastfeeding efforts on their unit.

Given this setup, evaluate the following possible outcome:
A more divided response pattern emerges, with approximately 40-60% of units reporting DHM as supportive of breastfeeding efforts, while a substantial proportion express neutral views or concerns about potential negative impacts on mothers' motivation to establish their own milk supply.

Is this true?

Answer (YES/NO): NO